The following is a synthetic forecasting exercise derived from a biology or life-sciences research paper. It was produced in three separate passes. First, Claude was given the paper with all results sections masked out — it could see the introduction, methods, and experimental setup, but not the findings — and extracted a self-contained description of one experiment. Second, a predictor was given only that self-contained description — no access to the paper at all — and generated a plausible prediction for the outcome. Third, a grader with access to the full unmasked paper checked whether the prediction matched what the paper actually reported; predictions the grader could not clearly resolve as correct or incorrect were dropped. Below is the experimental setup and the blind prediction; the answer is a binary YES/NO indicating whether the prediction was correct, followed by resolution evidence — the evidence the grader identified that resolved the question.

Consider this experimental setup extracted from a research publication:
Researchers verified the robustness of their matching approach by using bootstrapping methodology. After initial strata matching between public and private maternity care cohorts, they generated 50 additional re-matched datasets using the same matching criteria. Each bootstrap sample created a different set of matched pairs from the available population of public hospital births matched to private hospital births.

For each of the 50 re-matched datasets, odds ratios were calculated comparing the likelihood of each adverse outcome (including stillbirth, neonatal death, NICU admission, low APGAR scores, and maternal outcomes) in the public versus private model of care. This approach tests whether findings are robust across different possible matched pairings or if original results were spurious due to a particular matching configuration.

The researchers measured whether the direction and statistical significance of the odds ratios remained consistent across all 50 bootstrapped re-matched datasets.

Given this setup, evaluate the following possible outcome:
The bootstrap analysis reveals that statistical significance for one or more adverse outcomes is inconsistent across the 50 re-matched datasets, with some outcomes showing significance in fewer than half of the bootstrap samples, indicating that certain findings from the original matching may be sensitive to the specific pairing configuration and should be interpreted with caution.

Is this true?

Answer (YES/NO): NO